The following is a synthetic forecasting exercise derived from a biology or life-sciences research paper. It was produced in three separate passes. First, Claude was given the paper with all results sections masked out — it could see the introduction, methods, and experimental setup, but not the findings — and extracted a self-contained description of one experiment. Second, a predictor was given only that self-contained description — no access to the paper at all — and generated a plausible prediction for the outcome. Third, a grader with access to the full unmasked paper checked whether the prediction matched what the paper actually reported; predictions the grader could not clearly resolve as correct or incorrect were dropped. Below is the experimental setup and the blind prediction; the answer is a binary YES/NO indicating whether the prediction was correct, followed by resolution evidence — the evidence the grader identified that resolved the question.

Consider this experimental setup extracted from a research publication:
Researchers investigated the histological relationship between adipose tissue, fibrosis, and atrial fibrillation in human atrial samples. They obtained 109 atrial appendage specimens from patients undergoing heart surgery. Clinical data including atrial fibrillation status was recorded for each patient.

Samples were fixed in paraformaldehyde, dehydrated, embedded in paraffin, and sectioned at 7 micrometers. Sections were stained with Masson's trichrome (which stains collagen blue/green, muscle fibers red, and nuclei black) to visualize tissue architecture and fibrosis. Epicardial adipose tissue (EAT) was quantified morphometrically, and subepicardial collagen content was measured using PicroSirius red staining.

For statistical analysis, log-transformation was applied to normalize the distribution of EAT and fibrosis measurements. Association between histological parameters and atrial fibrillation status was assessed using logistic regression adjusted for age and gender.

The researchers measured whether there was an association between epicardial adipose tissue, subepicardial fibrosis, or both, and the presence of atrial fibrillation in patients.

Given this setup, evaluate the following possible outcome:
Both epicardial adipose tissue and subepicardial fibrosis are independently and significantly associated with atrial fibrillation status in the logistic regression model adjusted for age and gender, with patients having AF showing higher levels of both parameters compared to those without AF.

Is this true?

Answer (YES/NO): NO